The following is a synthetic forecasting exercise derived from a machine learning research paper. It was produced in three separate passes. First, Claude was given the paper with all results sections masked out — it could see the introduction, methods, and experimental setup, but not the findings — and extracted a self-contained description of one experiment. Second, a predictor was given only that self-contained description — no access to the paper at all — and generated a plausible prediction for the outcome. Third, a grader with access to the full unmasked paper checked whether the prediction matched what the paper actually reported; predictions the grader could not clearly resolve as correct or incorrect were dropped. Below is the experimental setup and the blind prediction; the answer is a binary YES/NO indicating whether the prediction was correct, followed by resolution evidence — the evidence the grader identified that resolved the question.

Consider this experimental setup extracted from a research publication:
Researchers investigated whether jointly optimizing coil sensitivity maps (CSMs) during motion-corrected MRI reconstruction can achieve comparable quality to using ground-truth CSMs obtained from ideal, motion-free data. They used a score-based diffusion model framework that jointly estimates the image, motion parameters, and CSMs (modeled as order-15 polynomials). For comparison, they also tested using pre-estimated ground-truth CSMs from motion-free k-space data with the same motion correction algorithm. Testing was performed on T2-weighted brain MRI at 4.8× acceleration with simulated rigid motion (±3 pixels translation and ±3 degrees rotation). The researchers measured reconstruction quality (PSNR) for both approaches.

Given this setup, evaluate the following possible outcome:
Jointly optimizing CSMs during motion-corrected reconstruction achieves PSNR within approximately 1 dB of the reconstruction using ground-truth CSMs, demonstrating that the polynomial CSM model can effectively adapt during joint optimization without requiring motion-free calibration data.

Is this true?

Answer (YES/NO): YES